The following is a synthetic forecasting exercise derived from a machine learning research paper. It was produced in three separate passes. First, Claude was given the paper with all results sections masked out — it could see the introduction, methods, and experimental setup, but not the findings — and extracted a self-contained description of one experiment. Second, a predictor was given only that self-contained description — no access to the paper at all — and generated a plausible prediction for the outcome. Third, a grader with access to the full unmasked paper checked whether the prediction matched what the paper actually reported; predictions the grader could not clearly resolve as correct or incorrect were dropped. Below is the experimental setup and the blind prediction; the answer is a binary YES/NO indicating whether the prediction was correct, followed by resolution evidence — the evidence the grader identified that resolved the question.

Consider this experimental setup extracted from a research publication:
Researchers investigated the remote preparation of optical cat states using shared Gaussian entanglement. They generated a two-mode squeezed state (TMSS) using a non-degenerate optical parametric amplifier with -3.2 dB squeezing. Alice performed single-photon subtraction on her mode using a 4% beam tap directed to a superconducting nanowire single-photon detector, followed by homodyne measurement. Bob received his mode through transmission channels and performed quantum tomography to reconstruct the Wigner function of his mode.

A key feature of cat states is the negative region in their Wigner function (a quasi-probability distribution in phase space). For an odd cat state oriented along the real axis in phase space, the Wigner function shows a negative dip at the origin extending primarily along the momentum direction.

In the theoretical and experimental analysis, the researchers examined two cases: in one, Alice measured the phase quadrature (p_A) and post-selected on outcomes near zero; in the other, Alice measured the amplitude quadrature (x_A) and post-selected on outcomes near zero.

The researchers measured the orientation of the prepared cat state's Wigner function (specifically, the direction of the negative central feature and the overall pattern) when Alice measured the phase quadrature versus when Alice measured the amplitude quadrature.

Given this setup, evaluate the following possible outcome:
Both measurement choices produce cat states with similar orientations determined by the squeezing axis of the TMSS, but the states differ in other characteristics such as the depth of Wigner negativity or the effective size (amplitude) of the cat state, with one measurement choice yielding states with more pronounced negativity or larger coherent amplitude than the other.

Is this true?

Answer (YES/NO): NO